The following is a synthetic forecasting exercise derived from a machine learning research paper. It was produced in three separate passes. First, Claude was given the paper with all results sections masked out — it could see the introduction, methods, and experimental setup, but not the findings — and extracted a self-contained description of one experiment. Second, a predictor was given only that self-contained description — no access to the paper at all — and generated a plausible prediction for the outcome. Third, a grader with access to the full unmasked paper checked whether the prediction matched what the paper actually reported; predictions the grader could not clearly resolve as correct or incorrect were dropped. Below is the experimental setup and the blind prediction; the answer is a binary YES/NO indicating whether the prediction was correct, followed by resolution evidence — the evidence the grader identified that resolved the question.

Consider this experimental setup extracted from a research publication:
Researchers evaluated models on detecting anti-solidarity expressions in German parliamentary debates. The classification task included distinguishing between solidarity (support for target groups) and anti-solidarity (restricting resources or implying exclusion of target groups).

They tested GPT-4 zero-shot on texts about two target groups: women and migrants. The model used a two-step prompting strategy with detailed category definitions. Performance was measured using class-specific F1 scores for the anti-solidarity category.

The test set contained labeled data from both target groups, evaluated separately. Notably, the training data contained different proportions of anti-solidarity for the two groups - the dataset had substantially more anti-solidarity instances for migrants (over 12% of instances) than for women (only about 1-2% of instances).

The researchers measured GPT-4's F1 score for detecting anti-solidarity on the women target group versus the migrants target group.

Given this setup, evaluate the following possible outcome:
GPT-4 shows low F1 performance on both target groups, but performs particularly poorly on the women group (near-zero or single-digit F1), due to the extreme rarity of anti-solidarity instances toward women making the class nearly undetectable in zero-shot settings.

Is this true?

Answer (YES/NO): NO